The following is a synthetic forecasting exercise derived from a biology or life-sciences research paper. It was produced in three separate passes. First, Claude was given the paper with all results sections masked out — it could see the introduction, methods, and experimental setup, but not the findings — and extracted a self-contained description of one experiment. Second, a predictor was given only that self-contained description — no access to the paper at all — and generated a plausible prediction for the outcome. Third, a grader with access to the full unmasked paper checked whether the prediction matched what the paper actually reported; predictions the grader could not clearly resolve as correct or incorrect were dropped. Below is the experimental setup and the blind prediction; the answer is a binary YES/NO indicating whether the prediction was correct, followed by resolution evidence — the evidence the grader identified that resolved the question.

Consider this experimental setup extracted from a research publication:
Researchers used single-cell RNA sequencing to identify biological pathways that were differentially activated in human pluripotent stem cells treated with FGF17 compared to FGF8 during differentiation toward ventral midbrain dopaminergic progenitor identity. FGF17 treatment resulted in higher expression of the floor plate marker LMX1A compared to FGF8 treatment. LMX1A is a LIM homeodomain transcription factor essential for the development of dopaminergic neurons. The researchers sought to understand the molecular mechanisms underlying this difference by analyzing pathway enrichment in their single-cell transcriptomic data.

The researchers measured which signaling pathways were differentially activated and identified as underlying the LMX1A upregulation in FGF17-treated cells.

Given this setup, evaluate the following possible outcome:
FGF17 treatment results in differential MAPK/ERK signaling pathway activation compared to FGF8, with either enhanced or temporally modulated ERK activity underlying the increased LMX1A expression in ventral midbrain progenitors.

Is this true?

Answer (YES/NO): NO